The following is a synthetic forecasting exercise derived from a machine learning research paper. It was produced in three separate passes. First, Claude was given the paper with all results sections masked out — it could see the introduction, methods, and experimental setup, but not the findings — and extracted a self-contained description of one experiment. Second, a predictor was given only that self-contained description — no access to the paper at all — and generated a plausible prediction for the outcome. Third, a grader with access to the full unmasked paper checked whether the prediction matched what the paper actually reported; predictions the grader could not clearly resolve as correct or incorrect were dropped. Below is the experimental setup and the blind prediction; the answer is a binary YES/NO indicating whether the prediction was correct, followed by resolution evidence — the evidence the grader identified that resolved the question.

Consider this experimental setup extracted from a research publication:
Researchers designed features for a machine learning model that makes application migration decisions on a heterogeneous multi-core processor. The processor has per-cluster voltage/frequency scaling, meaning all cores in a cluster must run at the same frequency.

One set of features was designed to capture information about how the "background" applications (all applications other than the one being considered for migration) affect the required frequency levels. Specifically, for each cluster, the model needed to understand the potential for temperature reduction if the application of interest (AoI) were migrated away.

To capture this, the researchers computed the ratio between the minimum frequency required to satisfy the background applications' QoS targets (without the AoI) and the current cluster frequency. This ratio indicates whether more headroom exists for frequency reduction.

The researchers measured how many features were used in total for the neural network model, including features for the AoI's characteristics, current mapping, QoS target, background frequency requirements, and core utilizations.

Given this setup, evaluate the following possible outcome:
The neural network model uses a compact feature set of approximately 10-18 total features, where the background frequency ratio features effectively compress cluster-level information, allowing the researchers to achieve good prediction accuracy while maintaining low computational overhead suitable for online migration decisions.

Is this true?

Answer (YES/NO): NO